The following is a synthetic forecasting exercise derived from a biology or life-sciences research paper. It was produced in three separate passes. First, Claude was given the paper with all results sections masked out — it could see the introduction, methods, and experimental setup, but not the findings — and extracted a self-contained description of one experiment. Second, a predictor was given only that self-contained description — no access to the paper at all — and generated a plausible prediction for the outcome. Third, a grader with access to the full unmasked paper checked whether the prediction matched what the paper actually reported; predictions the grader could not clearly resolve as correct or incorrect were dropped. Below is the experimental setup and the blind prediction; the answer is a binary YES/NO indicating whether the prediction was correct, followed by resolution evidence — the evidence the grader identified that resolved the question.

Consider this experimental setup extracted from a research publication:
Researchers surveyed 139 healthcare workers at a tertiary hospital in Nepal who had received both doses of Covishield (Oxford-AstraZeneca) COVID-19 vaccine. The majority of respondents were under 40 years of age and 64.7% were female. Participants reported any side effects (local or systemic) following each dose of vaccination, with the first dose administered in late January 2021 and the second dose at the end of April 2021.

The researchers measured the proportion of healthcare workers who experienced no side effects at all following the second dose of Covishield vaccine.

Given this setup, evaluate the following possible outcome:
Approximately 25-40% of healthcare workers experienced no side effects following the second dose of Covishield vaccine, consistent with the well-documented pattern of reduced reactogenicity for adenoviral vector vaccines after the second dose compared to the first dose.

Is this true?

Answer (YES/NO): YES